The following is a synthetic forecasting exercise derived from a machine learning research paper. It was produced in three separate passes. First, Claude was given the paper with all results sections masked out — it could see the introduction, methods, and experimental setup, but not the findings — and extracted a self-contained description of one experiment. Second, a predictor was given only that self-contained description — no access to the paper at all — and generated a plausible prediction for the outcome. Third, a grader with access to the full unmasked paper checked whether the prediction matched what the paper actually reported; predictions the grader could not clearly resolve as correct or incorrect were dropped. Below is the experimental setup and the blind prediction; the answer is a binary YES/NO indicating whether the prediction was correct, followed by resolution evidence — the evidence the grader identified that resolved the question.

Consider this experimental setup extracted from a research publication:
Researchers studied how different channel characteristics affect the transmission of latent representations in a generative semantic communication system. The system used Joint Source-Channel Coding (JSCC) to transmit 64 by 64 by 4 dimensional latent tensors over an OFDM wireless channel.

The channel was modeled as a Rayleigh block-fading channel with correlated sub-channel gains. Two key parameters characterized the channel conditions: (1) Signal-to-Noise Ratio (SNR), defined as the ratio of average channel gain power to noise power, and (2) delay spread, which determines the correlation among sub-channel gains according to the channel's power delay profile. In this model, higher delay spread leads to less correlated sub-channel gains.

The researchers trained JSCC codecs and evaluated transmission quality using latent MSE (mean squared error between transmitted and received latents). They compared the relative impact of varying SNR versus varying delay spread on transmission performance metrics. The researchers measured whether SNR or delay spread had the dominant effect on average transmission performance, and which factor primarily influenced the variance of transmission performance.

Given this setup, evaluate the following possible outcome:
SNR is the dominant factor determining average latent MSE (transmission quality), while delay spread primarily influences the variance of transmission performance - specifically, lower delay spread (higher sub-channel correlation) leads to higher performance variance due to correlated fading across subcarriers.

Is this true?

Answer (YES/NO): NO